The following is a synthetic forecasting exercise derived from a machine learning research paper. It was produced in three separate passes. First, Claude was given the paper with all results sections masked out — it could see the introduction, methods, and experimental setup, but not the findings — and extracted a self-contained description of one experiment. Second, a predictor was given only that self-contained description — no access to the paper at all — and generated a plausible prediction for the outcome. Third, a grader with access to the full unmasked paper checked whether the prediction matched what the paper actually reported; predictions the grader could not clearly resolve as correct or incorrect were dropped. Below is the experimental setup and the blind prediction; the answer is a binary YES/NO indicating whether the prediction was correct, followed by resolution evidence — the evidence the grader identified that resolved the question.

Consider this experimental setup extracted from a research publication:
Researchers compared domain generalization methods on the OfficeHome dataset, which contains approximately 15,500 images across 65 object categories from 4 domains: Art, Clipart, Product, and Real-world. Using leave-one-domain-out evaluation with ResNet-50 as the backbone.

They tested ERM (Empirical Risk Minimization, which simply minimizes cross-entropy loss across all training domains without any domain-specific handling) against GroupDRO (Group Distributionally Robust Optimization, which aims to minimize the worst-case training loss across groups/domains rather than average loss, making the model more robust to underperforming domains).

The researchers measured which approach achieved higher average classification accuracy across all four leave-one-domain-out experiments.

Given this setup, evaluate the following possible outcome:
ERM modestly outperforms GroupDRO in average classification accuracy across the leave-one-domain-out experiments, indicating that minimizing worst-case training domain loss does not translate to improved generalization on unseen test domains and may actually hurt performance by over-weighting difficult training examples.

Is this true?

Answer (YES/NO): YES